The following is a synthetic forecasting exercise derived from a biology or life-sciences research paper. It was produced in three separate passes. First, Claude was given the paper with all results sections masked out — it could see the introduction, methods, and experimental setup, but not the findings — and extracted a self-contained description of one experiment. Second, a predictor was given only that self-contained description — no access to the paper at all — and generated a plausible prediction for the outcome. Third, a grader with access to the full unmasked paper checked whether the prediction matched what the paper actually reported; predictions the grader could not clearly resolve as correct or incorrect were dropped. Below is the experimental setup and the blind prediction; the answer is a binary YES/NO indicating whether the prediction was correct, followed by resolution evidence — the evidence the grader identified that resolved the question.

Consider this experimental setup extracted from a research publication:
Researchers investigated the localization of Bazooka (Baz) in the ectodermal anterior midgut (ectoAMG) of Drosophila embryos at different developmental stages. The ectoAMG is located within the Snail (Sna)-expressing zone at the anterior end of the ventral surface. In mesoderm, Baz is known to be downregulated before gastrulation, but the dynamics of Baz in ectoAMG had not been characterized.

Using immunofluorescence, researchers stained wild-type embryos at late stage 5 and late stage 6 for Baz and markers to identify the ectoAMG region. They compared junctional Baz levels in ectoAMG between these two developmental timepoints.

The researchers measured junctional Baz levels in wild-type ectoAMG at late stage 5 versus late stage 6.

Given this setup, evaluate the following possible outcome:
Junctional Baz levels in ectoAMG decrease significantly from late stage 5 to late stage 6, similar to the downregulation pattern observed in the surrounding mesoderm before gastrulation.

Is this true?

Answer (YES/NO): YES